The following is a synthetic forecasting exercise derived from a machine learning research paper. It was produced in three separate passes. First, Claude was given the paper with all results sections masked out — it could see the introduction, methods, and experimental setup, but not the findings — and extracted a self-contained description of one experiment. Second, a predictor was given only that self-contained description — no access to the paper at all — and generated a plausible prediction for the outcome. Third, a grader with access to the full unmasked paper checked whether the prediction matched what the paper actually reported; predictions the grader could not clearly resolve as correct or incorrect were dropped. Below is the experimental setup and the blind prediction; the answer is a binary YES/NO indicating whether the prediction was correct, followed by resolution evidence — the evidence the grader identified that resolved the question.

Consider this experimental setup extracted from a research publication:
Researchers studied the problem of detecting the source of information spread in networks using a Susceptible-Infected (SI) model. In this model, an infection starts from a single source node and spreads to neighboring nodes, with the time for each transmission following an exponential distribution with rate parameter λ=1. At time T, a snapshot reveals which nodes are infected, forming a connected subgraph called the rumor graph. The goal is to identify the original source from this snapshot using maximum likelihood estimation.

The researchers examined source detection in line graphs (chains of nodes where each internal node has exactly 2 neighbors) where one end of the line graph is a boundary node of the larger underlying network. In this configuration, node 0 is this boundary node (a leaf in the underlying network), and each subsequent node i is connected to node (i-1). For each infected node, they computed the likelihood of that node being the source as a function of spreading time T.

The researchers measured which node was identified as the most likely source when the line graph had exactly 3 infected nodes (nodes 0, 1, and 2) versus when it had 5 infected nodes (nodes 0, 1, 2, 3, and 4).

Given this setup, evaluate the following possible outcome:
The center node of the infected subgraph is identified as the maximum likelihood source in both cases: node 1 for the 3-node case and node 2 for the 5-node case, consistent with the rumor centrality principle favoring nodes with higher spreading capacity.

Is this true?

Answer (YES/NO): NO